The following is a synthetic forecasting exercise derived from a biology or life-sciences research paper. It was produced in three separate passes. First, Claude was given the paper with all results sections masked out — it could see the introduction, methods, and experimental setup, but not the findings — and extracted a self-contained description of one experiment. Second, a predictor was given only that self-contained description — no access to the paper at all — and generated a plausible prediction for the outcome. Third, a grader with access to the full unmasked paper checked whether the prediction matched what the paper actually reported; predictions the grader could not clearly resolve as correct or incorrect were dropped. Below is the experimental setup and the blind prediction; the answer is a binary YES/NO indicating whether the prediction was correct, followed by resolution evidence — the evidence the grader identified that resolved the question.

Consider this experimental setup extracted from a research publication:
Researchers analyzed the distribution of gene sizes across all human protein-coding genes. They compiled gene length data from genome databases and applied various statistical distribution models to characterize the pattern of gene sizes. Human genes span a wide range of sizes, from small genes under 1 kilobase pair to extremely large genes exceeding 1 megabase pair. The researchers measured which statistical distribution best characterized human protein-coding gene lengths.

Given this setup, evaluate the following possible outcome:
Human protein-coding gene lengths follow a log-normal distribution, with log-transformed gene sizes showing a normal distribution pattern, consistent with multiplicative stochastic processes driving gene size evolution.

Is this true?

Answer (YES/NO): YES